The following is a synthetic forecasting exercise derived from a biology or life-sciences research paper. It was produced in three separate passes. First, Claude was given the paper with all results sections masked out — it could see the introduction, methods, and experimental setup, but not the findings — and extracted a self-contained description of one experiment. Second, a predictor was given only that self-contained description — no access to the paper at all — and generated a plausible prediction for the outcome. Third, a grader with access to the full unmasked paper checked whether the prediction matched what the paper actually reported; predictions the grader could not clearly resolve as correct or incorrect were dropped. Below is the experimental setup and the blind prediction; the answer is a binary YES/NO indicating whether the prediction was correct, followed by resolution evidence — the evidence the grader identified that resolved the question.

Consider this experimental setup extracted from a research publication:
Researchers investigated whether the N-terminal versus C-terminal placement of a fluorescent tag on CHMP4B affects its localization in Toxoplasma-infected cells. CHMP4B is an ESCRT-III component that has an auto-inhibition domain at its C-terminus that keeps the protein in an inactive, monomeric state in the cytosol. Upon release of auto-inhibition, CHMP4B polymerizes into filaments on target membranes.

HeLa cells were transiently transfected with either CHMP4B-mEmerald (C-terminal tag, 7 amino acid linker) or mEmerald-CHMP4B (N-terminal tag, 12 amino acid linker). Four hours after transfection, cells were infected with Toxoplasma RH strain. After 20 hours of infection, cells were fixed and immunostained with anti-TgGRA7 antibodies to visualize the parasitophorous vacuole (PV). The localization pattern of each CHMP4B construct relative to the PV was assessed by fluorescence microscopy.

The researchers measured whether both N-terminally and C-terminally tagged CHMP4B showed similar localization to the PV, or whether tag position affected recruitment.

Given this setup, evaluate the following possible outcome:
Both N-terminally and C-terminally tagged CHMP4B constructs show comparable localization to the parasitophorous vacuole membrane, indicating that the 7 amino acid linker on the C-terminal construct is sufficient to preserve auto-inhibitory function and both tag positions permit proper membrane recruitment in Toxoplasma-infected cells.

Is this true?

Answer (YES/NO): NO